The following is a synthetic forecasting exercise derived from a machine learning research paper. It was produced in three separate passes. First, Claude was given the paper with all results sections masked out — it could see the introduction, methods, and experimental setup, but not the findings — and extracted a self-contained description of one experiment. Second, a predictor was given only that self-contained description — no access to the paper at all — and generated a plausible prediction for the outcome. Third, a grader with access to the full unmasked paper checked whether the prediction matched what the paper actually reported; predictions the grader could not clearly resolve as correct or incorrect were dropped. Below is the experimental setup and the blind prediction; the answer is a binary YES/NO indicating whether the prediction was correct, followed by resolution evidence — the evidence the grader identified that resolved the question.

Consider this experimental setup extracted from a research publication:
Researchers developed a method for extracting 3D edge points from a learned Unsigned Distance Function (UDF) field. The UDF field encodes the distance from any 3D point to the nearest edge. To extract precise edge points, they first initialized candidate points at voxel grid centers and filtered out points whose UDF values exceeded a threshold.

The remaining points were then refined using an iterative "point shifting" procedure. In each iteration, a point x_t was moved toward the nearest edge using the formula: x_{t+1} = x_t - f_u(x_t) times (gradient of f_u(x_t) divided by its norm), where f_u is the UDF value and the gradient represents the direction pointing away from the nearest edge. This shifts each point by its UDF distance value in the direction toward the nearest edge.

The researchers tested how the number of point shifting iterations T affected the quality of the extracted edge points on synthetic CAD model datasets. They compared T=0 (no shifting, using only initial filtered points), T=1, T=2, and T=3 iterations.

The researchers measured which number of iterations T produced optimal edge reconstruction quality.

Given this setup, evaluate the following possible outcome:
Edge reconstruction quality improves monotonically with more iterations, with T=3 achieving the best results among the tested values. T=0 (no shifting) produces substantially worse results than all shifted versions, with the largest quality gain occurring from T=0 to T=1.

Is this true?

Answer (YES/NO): NO